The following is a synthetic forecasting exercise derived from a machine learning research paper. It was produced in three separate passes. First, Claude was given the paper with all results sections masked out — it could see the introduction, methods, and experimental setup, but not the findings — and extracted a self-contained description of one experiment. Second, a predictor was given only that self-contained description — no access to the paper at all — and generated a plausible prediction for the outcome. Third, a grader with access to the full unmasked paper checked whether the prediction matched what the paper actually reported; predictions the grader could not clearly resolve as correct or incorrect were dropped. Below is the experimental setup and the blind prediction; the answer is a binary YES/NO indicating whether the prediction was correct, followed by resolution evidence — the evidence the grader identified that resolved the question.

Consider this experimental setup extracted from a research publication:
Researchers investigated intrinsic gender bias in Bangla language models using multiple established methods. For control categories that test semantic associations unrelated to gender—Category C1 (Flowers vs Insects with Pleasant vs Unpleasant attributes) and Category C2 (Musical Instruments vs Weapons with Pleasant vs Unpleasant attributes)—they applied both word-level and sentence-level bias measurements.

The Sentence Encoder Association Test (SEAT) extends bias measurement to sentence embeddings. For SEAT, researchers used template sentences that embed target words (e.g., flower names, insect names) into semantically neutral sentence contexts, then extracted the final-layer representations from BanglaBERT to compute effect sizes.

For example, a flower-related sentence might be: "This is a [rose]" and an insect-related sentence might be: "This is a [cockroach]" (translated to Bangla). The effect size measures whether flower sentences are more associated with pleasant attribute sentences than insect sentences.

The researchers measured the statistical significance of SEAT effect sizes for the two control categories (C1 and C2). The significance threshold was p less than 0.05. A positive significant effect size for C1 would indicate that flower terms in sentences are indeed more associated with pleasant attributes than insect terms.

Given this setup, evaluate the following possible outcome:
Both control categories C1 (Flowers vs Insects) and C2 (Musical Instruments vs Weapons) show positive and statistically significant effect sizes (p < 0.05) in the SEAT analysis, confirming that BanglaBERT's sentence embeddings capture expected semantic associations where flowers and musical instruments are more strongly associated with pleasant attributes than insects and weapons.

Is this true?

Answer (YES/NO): NO